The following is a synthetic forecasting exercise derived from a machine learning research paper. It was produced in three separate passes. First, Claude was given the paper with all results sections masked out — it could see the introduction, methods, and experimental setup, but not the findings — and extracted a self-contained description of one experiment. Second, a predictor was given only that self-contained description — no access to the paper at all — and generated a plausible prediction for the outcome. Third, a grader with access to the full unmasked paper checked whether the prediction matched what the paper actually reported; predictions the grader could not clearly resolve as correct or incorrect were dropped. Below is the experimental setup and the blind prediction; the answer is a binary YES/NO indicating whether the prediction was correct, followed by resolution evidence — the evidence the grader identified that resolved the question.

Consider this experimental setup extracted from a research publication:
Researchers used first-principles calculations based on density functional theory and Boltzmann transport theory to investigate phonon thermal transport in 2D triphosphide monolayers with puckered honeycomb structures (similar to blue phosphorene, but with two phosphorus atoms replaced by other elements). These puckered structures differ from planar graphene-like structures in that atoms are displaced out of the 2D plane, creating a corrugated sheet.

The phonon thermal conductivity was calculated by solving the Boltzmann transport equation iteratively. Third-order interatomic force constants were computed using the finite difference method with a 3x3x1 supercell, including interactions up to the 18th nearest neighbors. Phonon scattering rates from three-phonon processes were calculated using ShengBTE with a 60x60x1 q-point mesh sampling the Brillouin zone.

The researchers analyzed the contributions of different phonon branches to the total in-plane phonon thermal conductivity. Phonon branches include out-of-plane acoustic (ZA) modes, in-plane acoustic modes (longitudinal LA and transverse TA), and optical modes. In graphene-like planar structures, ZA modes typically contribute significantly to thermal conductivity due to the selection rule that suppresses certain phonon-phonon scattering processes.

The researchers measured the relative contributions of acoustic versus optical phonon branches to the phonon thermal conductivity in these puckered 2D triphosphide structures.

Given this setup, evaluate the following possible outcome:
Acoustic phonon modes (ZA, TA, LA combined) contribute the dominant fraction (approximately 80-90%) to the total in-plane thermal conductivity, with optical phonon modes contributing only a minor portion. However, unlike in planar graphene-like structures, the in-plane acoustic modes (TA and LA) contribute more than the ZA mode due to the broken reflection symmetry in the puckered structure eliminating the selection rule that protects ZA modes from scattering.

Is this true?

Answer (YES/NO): NO